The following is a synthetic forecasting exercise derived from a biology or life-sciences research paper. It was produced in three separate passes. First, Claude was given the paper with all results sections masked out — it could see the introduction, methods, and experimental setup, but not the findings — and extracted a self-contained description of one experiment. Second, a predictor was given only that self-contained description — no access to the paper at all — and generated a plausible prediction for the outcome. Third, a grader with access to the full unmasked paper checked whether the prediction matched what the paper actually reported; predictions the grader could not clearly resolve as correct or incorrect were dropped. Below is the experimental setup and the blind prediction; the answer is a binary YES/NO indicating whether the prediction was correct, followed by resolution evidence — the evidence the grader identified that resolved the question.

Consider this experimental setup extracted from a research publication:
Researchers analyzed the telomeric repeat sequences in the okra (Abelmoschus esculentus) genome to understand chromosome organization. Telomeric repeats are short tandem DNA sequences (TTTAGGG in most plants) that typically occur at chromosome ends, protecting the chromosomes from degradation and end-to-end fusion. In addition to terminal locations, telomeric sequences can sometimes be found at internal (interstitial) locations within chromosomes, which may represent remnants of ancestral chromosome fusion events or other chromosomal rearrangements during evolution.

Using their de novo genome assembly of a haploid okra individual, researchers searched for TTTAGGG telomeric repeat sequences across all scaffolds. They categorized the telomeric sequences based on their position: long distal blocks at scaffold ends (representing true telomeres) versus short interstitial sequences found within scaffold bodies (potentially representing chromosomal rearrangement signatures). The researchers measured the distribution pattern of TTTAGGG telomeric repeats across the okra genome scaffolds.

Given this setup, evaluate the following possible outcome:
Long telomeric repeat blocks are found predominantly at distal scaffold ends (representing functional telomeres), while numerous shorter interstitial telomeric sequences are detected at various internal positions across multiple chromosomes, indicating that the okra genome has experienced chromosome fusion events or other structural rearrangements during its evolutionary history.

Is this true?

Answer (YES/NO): YES